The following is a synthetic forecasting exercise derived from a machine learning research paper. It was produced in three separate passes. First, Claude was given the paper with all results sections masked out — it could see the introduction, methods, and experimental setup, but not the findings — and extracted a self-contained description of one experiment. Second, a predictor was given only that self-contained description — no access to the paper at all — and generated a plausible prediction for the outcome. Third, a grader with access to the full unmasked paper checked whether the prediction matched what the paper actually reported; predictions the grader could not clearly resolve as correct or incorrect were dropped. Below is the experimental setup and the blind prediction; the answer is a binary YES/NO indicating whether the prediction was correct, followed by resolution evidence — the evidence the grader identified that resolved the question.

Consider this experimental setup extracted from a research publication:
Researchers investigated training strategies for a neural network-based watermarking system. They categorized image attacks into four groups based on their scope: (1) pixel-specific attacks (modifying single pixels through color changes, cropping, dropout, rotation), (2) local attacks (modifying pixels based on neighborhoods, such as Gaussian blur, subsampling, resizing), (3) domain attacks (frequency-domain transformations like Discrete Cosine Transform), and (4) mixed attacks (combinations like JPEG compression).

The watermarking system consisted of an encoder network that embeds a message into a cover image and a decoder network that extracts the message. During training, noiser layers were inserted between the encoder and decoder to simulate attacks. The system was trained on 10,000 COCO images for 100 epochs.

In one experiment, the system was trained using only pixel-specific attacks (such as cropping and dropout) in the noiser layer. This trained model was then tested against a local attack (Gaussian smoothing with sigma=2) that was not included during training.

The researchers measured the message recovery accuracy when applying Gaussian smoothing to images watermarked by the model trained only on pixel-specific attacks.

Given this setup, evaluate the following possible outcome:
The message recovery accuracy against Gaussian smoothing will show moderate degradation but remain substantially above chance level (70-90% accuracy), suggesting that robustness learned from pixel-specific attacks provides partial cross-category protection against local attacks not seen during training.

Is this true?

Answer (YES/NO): NO